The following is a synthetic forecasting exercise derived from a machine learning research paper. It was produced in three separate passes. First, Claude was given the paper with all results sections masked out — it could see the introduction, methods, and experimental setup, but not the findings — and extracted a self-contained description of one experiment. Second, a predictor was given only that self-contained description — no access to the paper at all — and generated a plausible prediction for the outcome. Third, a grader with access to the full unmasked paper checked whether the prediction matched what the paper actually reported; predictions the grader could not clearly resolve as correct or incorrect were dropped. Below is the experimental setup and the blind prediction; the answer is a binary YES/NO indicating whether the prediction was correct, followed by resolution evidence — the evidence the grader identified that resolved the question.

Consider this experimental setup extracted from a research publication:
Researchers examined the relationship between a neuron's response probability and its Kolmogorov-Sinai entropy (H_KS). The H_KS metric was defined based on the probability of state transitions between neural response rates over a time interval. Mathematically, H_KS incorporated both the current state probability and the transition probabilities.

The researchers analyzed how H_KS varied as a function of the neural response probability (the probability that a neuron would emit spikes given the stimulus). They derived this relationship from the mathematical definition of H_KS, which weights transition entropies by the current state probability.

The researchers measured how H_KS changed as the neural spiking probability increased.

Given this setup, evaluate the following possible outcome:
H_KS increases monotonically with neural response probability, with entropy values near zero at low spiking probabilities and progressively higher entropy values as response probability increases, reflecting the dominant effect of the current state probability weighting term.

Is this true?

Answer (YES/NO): YES